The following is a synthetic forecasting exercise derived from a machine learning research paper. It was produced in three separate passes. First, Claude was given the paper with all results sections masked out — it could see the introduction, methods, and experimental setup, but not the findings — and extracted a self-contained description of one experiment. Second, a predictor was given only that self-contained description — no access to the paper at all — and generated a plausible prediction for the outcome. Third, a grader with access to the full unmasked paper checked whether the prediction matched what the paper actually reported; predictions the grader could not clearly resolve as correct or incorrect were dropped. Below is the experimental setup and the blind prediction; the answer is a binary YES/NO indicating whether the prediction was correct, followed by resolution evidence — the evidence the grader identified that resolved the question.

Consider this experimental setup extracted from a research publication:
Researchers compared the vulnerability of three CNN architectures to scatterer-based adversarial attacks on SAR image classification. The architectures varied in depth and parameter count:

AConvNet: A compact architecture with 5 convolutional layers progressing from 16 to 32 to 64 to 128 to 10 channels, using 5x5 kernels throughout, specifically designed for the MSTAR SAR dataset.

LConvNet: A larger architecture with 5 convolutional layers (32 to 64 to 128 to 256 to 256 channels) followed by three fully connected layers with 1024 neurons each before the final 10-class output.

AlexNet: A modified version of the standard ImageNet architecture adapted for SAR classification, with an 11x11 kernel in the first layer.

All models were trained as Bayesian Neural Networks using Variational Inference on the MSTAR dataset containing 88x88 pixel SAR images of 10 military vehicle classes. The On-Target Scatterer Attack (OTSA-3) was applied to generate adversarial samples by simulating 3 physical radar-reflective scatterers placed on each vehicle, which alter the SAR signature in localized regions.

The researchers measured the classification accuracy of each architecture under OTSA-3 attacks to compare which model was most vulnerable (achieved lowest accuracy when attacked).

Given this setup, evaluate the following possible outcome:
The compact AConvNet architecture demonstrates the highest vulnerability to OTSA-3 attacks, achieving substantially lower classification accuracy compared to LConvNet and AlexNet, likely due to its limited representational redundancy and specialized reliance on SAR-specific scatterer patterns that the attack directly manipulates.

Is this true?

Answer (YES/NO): YES